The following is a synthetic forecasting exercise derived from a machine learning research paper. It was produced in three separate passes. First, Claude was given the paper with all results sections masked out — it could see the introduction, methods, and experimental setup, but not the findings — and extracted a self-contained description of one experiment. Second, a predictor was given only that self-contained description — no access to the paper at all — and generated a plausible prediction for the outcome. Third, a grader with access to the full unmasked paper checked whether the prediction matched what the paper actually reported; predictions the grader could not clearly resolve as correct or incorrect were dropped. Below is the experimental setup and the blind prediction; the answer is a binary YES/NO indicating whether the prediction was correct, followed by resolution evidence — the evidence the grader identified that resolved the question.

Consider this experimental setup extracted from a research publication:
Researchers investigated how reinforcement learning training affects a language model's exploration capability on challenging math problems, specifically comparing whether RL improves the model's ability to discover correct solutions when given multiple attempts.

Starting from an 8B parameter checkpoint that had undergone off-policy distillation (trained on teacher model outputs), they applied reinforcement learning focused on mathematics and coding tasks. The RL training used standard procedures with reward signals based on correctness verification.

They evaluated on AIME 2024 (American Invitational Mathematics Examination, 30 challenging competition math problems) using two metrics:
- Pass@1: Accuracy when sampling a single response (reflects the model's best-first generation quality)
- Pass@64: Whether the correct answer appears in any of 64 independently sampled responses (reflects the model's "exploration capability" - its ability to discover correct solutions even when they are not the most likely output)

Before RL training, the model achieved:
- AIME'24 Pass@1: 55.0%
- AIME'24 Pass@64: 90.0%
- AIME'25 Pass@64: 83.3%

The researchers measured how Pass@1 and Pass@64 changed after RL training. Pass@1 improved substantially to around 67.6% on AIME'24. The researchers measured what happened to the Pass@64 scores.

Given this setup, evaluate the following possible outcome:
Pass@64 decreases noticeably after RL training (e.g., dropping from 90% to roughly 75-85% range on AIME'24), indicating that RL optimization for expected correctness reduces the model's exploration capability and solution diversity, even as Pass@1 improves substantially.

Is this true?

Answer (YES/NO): NO